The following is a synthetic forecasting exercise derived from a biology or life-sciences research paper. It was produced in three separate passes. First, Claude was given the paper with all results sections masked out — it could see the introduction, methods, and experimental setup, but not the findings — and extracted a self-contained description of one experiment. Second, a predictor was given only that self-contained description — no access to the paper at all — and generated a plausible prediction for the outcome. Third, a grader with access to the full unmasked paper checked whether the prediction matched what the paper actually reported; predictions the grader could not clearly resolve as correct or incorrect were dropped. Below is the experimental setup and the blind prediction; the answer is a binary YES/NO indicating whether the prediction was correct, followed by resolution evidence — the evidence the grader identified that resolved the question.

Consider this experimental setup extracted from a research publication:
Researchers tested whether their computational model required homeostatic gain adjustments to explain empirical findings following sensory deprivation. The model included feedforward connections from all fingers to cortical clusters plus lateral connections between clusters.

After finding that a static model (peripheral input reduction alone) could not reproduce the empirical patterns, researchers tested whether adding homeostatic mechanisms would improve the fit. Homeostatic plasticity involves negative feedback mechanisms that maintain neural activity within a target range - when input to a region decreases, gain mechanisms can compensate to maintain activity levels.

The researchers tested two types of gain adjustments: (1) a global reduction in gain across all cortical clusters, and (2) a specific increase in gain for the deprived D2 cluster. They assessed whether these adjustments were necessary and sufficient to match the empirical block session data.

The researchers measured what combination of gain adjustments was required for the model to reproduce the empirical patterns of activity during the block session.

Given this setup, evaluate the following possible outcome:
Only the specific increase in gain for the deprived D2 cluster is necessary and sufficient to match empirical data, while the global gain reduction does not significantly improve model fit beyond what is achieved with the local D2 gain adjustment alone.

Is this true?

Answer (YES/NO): NO